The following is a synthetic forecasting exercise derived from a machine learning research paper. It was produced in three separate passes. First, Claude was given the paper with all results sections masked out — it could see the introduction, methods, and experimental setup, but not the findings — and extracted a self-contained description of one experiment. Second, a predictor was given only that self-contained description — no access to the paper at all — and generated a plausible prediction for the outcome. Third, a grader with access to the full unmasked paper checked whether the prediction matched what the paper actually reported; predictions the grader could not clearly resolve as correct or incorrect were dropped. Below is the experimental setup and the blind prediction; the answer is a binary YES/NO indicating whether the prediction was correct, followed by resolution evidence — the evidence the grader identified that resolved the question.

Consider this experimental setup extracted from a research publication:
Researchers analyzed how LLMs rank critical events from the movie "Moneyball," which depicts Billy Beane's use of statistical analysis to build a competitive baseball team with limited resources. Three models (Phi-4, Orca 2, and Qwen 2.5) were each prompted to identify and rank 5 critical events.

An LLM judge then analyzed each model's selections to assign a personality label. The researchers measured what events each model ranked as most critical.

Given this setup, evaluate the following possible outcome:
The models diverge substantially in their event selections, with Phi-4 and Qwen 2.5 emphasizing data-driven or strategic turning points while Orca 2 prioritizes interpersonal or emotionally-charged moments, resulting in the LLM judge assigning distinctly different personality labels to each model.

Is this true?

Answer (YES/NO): YES